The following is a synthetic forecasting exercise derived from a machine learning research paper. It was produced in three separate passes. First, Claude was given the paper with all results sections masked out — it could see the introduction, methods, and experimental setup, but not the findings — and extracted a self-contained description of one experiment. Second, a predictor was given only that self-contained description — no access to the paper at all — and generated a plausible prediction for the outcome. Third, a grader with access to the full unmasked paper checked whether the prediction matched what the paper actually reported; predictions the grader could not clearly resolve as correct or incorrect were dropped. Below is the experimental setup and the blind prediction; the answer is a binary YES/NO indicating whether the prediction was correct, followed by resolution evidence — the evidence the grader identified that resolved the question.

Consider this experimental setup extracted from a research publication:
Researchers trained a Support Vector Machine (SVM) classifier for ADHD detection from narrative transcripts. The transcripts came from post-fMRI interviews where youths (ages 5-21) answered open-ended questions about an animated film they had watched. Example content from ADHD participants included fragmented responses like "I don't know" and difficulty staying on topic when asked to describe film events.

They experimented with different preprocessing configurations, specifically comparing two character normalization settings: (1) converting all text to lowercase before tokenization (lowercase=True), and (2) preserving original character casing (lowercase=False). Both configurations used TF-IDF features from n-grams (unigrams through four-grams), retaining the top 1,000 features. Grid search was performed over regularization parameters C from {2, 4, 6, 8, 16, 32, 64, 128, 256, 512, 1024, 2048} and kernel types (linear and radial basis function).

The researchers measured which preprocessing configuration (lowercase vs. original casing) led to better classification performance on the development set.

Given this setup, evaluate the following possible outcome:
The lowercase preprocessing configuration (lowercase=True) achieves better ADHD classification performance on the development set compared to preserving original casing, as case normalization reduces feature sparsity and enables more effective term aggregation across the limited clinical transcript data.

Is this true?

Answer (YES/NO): NO